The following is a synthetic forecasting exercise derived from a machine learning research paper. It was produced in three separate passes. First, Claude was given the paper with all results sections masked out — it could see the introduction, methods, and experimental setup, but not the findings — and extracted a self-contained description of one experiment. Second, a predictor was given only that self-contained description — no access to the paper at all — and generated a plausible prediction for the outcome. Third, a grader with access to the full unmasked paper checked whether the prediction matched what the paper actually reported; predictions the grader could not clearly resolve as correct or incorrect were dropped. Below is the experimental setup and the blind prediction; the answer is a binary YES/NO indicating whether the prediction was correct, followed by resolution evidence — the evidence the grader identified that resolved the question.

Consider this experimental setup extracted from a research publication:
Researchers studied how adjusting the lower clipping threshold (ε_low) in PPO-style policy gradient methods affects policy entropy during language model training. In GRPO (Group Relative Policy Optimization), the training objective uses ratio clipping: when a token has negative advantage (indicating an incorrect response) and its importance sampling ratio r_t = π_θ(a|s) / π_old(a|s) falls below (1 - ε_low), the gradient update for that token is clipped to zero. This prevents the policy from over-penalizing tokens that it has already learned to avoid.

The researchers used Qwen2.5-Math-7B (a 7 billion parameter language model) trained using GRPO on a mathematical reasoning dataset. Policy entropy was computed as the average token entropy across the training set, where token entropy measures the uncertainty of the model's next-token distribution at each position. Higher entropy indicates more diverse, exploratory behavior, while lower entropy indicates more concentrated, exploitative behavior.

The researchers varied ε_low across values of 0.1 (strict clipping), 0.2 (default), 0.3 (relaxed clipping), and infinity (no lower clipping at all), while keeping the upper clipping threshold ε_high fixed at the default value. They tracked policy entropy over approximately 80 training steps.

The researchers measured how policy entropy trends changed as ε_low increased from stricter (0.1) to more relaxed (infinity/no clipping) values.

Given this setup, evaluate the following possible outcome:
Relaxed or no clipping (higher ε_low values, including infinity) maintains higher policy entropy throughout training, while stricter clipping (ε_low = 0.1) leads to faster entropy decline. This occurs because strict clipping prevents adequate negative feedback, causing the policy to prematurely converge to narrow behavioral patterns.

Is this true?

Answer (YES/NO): NO